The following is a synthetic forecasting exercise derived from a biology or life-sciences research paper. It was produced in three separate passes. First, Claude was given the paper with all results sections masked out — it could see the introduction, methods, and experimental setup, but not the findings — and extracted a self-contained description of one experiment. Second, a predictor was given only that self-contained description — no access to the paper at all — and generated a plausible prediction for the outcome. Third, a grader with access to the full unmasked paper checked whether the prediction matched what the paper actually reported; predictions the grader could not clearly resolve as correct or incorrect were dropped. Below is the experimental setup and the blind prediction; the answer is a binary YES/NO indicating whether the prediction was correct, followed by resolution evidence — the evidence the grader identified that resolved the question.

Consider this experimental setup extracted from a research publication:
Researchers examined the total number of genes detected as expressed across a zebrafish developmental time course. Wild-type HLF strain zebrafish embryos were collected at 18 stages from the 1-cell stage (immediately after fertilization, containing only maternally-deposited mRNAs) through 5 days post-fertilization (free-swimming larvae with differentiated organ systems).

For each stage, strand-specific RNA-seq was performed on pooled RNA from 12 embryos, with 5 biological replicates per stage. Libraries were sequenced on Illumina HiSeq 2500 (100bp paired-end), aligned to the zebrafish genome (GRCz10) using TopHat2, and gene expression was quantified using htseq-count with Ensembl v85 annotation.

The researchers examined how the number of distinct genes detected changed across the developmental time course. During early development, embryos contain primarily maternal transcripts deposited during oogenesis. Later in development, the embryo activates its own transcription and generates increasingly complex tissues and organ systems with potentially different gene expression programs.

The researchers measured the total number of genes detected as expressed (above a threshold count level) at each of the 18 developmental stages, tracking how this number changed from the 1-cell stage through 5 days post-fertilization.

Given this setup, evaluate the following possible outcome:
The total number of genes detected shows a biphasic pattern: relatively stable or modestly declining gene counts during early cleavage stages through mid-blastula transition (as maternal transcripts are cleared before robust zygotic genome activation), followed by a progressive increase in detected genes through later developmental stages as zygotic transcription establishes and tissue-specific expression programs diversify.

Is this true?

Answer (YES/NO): NO